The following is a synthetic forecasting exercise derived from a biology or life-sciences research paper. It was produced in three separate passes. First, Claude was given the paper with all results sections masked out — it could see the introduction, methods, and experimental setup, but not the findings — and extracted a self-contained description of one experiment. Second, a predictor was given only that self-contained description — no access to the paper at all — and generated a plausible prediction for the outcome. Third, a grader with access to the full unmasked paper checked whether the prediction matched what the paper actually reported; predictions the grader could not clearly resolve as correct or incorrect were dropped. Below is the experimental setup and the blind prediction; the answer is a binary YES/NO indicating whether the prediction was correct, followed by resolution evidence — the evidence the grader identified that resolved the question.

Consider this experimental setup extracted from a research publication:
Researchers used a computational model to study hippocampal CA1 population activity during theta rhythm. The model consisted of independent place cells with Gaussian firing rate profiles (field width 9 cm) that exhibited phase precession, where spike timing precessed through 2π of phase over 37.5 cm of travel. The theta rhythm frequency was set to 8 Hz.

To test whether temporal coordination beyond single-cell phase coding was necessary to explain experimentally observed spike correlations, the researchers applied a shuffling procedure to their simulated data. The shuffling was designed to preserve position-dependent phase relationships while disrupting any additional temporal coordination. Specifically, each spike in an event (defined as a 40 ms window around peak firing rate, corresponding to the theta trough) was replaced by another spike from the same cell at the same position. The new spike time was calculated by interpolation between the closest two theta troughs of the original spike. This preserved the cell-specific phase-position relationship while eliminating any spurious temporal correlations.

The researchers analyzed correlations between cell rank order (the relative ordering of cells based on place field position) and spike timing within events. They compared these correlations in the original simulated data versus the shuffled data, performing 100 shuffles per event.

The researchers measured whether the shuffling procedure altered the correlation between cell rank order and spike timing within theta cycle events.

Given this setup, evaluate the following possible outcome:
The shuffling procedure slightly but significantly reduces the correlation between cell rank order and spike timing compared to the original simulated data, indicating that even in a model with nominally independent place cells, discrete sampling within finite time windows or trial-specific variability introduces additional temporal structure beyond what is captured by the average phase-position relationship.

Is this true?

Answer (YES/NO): NO